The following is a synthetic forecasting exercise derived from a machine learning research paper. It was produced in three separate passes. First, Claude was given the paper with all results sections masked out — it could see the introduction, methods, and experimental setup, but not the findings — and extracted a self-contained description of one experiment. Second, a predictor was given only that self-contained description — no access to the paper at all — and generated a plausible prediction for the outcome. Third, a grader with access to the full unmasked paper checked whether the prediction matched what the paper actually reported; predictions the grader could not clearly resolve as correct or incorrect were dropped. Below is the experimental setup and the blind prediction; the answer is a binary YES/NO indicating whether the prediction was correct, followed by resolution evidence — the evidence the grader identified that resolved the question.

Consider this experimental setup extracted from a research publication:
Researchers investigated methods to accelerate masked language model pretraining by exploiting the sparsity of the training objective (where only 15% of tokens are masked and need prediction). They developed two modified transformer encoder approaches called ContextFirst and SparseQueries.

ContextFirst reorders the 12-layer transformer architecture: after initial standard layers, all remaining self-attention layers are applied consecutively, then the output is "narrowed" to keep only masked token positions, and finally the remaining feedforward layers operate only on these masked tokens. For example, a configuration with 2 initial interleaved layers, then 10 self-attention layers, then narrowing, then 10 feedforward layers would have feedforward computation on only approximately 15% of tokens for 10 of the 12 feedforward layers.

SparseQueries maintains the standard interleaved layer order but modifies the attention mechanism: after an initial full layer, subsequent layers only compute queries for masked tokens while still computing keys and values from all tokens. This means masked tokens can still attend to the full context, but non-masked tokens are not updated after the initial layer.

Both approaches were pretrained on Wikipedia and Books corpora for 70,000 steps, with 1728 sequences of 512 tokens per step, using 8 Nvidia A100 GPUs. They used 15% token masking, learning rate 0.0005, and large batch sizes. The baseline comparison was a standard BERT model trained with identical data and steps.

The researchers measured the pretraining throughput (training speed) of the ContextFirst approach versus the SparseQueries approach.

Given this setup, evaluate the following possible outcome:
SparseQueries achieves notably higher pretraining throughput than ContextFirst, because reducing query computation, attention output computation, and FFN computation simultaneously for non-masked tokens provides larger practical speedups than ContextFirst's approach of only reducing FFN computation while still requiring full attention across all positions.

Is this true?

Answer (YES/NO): YES